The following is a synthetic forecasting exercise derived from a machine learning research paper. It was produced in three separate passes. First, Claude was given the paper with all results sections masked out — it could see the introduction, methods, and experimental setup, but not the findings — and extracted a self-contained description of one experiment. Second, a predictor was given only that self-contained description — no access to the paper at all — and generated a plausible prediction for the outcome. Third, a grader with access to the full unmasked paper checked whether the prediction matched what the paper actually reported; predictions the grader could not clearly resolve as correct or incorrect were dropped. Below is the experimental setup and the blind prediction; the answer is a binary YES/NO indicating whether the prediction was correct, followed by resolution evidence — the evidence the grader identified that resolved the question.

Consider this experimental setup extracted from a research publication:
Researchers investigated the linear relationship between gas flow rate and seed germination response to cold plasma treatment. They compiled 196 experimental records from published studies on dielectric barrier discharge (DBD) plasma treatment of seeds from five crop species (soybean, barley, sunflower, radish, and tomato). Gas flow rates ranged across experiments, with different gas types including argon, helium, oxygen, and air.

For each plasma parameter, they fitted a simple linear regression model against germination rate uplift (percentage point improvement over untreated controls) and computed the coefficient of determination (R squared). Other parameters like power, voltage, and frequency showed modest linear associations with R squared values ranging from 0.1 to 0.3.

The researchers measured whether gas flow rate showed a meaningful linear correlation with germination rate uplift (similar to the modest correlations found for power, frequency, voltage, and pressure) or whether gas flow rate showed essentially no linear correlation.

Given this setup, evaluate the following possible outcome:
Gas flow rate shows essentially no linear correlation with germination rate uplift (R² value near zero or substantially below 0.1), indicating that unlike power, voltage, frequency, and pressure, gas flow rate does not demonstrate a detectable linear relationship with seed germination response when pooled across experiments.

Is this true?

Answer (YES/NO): YES